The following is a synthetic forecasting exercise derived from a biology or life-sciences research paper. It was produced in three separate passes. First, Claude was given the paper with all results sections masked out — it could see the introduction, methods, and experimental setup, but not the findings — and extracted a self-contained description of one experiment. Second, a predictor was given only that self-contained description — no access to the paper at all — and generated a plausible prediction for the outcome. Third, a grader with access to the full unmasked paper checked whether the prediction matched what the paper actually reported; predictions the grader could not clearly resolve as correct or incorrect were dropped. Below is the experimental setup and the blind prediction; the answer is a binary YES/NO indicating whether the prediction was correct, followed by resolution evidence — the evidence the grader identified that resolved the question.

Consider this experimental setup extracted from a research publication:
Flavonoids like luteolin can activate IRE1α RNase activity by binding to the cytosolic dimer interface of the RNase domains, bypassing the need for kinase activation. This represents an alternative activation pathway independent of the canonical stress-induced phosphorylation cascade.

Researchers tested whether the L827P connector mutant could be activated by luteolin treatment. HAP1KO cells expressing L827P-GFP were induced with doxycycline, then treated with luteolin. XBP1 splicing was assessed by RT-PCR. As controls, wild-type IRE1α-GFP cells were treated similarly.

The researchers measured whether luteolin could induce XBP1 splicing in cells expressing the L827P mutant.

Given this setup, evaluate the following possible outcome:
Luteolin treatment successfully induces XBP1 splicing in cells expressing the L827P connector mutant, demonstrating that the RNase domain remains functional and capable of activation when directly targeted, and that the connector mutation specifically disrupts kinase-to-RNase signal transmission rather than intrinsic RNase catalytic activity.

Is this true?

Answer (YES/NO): NO